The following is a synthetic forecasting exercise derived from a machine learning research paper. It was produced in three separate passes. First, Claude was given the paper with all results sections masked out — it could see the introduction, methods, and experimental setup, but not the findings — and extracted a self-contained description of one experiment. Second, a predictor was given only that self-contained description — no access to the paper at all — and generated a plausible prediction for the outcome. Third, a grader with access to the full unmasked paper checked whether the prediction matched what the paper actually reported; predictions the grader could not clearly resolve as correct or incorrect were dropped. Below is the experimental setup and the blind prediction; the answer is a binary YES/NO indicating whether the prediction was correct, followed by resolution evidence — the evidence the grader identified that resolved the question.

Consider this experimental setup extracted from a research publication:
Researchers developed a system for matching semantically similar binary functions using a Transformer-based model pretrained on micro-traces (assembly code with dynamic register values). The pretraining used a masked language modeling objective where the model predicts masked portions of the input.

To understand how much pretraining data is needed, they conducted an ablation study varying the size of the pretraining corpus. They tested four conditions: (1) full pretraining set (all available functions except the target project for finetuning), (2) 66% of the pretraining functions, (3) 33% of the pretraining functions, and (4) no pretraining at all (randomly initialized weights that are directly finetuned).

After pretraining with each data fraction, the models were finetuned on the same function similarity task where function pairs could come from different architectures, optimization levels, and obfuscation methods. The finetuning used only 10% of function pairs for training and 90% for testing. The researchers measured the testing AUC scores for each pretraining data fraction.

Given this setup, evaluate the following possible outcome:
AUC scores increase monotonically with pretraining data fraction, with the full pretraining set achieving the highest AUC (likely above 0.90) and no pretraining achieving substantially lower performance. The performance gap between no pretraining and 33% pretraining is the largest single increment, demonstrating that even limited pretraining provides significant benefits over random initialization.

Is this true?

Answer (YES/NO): YES